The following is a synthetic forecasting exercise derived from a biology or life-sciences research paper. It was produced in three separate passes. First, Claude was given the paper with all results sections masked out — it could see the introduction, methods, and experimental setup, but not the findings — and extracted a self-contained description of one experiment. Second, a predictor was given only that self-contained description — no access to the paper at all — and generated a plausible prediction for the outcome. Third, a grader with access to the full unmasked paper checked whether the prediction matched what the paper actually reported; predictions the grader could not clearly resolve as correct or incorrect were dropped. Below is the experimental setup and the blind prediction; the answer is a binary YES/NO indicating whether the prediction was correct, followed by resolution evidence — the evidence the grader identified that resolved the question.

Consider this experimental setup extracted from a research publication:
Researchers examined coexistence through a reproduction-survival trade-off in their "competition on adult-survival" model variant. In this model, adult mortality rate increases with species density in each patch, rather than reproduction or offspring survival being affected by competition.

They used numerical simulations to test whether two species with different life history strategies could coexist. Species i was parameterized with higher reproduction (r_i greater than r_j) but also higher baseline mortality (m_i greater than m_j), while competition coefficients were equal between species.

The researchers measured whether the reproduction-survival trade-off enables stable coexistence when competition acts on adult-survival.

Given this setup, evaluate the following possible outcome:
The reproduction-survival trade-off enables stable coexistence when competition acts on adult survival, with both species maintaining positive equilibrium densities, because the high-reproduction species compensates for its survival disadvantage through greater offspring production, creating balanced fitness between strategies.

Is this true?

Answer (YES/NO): YES